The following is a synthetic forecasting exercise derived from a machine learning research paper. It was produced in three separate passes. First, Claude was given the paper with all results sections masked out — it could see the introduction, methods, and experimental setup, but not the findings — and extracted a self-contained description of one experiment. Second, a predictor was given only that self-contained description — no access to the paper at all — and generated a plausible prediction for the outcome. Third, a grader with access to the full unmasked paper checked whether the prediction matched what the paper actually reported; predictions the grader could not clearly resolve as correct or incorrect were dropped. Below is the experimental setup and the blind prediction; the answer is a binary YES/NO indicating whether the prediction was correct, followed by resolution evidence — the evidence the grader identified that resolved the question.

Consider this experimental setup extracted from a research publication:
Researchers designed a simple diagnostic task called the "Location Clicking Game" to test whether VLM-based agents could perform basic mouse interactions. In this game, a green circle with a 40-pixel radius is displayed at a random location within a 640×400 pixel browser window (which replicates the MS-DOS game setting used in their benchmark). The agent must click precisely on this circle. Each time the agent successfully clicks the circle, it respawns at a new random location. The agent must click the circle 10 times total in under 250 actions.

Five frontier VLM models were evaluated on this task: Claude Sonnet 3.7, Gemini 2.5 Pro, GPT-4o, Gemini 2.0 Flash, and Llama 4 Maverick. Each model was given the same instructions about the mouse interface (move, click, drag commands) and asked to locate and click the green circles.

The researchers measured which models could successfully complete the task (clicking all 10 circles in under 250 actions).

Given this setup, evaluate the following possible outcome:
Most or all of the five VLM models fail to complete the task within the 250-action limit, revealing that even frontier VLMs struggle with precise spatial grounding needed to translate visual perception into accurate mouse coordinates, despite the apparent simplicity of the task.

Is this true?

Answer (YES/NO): NO